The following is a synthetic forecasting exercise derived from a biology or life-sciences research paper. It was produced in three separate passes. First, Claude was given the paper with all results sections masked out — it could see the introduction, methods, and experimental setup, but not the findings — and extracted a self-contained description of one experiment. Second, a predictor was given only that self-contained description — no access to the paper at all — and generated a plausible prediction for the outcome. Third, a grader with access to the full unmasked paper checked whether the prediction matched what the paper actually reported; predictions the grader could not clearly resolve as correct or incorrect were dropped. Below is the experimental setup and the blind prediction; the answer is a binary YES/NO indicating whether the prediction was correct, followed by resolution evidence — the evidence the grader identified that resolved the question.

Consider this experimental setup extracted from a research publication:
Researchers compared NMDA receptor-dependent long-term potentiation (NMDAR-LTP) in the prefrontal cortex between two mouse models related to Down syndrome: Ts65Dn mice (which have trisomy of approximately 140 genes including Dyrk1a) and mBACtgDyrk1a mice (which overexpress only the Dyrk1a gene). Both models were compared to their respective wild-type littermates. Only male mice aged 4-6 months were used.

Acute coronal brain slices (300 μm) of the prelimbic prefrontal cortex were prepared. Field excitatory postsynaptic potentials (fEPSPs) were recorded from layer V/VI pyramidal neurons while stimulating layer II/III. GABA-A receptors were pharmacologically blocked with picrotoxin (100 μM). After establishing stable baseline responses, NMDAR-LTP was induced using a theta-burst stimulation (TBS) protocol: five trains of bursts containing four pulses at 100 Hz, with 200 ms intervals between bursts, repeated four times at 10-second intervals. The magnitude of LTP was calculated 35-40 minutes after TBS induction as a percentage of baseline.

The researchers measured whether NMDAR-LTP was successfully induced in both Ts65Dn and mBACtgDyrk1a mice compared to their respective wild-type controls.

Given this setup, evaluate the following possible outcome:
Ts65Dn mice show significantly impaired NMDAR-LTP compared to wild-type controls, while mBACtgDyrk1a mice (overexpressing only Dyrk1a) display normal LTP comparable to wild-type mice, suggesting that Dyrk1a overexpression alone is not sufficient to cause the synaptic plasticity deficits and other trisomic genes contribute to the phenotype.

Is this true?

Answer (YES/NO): NO